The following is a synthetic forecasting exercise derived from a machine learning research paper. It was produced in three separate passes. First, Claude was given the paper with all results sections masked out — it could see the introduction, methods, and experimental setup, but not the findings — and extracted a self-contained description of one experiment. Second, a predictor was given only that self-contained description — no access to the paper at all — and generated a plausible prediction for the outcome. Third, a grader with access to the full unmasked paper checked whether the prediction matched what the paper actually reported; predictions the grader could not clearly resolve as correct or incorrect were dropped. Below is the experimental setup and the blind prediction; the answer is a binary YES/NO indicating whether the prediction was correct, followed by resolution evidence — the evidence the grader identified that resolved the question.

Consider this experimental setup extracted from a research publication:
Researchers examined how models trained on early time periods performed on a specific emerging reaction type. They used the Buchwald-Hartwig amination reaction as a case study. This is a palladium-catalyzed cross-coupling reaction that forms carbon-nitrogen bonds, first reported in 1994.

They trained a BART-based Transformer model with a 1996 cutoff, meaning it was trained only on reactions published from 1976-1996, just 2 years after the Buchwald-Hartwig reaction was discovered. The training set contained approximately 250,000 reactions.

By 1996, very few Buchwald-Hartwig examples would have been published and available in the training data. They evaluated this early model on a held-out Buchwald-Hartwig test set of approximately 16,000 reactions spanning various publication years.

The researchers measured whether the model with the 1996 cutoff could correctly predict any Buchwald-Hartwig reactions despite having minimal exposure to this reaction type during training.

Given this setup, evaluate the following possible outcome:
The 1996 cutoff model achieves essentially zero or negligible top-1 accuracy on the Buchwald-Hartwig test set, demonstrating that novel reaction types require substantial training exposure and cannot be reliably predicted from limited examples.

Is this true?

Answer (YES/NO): NO